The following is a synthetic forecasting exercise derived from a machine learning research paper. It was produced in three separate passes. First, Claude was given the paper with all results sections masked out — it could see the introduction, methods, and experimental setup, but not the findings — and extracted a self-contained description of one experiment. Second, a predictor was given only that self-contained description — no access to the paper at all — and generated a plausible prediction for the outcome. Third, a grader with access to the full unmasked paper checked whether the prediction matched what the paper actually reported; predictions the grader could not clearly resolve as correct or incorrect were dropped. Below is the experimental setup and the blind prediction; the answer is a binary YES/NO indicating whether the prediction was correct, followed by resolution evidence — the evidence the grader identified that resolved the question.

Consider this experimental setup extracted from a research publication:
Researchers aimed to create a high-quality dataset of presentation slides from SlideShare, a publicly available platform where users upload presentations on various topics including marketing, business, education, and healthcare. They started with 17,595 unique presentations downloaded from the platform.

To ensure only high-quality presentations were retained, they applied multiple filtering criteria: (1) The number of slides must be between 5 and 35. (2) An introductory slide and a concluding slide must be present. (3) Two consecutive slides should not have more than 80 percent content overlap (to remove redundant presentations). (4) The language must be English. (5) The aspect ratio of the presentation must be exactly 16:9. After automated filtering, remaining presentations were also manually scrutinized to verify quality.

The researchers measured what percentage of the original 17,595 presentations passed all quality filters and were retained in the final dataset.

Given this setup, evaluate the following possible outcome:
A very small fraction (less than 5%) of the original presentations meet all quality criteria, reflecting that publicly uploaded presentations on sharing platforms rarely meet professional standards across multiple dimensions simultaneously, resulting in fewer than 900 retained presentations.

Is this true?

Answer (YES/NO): NO